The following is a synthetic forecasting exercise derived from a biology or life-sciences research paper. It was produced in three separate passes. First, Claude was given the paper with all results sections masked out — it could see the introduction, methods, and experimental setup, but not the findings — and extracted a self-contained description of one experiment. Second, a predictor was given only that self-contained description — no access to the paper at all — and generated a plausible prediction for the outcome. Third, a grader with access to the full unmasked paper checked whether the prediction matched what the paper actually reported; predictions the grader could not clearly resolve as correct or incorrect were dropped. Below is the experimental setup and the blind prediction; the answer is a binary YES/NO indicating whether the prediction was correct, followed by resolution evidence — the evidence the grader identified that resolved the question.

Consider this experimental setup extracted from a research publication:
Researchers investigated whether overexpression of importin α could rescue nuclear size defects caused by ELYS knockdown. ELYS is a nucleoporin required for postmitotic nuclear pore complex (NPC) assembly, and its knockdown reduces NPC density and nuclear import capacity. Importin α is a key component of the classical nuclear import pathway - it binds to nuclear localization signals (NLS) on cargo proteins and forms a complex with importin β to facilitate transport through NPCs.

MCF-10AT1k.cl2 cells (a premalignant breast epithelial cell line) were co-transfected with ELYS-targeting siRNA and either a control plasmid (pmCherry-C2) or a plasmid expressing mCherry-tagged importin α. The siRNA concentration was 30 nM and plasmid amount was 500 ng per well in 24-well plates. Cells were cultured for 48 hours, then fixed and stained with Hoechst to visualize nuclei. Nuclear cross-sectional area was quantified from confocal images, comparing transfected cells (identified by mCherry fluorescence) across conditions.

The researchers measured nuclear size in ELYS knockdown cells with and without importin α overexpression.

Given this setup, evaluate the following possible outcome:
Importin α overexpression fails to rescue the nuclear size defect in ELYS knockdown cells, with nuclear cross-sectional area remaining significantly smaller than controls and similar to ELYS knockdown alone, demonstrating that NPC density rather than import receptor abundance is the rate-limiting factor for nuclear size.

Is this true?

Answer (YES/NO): NO